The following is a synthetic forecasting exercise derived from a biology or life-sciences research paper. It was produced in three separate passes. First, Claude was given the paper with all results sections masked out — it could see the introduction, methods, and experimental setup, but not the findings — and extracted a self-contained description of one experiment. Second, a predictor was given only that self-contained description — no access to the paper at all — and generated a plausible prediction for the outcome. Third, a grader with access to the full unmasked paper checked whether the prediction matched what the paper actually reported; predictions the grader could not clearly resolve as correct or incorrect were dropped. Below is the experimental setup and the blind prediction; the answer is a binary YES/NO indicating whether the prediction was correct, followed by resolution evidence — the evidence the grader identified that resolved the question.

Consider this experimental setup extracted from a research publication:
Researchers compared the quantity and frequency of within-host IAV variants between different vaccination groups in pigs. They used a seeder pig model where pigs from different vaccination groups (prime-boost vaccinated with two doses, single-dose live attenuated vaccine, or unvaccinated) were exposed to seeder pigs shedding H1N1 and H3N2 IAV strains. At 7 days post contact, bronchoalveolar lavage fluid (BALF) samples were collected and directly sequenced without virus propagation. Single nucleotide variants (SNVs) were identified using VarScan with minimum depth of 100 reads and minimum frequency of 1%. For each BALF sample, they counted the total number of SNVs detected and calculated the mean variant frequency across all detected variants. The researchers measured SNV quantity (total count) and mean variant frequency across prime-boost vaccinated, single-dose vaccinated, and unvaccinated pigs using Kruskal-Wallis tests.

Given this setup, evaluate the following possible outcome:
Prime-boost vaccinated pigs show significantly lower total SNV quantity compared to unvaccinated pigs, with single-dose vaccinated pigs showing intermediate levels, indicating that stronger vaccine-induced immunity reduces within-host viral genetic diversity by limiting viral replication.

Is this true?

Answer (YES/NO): NO